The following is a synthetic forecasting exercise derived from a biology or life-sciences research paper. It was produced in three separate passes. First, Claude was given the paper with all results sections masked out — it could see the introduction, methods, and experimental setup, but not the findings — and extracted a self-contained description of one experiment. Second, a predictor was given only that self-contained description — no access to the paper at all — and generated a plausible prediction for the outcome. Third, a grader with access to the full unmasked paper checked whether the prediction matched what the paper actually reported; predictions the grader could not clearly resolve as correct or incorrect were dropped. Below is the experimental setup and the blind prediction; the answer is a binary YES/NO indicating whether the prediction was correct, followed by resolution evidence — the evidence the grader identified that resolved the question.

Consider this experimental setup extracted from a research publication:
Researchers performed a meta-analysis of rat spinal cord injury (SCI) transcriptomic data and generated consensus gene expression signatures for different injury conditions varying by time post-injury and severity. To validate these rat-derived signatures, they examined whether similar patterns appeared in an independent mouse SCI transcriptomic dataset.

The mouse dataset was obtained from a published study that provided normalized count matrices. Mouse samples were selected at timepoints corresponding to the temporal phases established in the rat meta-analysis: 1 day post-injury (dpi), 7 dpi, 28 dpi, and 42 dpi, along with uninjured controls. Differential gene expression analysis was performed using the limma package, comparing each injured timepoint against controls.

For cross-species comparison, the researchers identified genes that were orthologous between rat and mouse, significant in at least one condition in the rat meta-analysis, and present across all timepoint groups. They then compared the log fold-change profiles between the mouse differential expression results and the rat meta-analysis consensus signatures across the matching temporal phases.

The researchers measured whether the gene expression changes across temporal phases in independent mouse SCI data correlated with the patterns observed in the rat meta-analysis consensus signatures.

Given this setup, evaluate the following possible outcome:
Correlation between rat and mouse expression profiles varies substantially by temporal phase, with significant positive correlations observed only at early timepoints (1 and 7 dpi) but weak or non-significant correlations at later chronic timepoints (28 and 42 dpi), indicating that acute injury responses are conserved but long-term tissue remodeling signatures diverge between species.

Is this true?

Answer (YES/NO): NO